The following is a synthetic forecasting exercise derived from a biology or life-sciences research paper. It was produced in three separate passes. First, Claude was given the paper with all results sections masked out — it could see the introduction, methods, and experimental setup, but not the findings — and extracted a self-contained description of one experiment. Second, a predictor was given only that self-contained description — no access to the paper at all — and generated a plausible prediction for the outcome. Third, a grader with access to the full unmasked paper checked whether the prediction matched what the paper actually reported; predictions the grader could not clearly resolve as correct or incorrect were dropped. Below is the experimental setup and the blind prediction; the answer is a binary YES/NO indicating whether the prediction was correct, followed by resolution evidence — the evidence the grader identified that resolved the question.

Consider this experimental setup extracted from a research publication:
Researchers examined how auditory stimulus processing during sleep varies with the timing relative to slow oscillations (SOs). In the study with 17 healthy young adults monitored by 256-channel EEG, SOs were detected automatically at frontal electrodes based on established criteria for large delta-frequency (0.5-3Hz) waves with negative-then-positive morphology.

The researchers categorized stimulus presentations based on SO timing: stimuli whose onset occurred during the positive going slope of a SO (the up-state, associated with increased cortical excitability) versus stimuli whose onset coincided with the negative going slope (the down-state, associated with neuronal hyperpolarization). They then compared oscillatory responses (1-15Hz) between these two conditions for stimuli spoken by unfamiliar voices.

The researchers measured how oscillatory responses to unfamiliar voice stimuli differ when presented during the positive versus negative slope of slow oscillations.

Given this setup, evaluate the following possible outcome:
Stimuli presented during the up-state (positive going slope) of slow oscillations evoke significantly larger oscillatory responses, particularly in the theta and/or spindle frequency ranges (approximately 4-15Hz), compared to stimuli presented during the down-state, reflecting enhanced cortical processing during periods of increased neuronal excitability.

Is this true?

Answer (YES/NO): NO